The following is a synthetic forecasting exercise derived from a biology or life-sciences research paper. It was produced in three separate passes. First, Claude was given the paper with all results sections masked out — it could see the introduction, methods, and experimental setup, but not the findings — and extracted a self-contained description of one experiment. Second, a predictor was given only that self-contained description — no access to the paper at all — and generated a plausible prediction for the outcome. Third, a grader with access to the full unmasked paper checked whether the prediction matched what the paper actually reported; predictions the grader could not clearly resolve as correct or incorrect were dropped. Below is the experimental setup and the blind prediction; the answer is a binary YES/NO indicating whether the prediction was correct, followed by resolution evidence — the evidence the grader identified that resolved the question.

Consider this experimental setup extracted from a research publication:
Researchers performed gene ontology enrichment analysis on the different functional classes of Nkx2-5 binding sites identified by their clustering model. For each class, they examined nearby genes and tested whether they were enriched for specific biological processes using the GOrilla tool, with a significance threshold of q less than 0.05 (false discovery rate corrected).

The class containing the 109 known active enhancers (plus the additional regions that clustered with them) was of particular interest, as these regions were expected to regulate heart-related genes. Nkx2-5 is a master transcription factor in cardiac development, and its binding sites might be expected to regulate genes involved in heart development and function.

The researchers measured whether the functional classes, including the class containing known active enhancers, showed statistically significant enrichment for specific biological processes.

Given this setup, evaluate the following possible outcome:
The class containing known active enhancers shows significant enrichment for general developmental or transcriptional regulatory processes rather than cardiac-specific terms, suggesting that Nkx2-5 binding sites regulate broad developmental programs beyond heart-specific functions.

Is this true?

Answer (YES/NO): NO